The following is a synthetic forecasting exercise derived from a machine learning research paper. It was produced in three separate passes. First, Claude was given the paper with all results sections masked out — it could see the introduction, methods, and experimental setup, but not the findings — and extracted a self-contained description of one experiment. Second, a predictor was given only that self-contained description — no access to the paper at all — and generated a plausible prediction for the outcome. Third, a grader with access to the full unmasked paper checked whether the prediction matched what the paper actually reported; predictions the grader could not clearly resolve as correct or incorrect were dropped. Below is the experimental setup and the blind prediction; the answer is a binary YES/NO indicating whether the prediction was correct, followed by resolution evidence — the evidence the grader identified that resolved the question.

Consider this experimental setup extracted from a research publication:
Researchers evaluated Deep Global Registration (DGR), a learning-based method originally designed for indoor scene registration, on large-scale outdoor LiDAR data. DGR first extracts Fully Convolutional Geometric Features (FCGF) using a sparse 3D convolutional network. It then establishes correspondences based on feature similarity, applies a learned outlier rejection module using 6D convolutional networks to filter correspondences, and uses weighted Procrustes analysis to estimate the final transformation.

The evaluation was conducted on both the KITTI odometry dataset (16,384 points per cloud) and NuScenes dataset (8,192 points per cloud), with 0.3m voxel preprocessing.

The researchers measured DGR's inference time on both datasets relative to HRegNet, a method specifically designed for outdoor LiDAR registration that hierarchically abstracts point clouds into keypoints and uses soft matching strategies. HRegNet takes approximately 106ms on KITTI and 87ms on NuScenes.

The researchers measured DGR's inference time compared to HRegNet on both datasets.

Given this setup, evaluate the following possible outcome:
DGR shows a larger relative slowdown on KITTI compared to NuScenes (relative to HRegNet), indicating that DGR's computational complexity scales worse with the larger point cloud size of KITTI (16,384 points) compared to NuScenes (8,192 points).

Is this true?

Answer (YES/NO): YES